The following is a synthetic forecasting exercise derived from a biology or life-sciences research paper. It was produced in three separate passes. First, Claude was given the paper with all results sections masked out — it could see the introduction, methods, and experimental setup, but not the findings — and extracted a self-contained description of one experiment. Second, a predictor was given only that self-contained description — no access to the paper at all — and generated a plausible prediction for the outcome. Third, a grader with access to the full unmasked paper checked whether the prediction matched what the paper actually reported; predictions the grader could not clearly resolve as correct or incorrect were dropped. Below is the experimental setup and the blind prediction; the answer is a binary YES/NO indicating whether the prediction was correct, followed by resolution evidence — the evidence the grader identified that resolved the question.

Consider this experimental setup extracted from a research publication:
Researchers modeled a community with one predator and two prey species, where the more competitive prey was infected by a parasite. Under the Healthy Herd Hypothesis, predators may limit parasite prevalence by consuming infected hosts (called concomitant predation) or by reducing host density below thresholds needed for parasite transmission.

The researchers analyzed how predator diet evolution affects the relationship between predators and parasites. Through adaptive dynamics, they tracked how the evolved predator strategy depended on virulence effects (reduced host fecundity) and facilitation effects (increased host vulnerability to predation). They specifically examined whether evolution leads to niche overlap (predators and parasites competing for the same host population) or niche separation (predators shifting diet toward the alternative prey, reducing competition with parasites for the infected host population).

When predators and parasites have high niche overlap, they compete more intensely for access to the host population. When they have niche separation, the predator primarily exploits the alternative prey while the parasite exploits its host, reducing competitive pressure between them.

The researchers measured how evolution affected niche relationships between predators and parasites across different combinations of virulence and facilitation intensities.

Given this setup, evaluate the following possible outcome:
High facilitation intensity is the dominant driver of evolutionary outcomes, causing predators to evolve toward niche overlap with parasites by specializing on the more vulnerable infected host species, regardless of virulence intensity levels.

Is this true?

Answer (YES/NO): NO